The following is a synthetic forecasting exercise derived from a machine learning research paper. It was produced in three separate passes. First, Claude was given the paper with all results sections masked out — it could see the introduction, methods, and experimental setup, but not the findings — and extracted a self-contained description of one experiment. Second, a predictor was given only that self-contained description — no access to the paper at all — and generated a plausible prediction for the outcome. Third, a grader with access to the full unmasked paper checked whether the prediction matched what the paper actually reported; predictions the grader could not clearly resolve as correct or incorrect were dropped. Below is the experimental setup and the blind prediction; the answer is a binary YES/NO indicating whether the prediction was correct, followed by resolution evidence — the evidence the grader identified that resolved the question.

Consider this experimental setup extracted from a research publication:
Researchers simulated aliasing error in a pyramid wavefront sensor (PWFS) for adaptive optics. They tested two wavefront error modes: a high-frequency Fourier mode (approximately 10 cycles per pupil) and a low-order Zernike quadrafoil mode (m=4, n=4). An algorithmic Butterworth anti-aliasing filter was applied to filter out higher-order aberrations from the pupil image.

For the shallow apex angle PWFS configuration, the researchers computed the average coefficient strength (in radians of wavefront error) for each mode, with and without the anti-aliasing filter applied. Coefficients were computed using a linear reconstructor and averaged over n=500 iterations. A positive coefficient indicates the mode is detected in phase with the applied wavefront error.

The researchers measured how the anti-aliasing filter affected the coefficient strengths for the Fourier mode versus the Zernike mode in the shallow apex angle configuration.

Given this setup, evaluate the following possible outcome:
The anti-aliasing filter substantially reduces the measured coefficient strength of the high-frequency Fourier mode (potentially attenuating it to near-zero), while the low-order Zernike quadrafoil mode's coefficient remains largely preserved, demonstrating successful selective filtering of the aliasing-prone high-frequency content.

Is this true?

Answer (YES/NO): NO